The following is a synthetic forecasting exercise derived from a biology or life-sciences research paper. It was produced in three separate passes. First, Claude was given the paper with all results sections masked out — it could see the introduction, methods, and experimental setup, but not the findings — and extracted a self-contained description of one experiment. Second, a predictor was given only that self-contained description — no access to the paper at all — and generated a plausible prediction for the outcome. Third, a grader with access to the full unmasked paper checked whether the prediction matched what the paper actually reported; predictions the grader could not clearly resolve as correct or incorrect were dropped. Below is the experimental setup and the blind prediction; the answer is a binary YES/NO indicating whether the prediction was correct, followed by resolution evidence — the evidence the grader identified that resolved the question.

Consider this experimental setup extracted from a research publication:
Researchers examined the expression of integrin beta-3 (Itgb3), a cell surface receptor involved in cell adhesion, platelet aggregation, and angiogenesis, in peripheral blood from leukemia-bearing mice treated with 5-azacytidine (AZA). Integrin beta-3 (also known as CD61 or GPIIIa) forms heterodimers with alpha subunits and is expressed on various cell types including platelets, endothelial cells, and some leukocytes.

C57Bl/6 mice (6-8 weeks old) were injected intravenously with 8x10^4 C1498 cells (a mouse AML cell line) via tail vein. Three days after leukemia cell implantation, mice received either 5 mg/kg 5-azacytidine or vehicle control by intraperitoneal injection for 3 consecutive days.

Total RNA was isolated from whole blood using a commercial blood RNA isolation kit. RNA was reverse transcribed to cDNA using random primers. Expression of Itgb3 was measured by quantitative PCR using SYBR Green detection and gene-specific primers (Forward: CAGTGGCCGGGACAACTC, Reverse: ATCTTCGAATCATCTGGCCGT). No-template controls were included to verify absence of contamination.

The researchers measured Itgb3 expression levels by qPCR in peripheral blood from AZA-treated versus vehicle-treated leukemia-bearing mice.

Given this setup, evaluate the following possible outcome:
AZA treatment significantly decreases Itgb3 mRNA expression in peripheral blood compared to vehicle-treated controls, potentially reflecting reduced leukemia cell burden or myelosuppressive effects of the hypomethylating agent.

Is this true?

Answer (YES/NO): NO